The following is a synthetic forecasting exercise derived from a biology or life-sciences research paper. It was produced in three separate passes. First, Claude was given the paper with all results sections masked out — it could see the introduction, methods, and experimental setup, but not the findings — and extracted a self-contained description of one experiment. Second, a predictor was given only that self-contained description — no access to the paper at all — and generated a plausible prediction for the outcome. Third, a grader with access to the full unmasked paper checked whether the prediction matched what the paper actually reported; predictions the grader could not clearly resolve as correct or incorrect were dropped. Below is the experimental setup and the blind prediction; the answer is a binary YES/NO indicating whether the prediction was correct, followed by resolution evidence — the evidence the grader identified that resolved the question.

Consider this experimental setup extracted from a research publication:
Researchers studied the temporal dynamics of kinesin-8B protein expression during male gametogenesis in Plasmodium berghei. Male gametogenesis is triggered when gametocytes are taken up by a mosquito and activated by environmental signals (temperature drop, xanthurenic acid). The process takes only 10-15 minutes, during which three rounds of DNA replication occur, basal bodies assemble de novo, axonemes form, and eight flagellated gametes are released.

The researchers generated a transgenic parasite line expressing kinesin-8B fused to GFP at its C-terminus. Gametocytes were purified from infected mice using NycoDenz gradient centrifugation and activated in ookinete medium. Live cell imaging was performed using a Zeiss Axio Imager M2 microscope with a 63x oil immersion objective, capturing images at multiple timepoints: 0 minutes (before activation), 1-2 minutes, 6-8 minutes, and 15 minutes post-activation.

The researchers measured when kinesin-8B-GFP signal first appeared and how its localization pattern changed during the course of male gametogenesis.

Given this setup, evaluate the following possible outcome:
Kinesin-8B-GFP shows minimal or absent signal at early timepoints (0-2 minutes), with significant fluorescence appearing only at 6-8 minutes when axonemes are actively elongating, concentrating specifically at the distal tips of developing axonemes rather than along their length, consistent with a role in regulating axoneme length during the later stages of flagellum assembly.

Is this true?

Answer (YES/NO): NO